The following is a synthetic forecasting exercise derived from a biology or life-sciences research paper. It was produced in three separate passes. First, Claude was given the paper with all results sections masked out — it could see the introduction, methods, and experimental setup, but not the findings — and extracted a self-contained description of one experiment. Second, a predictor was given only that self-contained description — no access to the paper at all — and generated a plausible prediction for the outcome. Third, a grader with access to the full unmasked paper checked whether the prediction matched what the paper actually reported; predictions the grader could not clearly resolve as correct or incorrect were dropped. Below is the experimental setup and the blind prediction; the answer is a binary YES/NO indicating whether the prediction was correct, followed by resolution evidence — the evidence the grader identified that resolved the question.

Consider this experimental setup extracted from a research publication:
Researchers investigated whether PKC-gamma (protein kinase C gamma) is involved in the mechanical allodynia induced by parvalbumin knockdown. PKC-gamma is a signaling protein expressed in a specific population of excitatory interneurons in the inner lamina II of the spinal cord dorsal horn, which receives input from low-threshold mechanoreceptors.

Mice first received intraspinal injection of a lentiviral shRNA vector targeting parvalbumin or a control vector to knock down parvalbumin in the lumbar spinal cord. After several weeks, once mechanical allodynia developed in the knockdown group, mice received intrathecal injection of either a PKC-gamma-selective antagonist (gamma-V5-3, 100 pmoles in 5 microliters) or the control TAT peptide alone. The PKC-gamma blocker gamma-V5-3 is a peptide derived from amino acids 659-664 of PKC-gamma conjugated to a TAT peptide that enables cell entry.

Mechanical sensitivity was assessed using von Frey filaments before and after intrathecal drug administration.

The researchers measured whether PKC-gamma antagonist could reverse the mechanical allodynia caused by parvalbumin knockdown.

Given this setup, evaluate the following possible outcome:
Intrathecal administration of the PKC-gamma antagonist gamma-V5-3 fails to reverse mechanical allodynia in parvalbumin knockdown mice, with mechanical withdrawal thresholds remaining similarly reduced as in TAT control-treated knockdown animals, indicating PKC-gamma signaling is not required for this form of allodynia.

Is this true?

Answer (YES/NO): NO